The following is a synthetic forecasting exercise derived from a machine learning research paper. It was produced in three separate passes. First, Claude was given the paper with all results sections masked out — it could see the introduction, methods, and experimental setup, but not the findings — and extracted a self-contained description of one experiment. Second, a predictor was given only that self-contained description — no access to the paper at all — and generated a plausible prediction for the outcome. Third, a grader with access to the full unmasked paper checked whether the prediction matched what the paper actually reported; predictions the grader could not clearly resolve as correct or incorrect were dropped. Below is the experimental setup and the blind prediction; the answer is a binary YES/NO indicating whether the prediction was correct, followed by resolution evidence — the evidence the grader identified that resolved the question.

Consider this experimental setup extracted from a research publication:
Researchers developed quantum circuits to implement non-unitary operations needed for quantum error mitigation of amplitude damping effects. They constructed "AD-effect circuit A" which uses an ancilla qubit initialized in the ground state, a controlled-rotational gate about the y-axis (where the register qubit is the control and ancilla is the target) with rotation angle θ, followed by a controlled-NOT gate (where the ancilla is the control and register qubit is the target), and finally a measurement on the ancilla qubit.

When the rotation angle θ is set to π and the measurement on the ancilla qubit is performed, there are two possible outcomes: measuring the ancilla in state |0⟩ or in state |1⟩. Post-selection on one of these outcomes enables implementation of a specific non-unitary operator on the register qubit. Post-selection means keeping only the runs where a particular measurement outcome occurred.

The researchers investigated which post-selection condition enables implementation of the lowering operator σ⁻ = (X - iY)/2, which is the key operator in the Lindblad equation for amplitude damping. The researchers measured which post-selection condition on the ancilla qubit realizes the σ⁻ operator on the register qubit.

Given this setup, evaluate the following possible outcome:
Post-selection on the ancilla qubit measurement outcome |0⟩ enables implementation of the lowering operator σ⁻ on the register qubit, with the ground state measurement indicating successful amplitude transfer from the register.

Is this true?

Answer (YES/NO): NO